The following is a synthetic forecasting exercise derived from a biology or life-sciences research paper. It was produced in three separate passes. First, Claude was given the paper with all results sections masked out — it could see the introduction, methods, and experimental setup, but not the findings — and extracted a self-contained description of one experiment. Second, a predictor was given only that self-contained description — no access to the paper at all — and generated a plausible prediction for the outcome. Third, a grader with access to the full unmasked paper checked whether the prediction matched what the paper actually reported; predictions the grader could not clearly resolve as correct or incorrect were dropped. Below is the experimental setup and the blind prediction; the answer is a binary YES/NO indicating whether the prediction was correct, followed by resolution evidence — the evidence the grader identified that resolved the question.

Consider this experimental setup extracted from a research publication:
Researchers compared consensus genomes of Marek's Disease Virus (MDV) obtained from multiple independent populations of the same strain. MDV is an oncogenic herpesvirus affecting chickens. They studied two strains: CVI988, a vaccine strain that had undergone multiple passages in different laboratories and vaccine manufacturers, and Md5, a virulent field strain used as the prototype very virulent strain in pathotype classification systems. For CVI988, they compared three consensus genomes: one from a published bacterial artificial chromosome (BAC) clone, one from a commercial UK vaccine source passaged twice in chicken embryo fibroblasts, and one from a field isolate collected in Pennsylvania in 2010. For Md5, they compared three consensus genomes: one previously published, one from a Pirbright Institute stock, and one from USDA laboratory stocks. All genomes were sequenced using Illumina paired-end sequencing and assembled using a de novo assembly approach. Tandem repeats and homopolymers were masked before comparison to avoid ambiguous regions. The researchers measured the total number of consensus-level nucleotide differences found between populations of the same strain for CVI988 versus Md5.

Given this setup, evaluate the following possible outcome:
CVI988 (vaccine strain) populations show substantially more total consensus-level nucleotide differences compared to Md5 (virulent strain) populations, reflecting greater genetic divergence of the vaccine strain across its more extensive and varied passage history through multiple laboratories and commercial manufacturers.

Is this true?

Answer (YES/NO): YES